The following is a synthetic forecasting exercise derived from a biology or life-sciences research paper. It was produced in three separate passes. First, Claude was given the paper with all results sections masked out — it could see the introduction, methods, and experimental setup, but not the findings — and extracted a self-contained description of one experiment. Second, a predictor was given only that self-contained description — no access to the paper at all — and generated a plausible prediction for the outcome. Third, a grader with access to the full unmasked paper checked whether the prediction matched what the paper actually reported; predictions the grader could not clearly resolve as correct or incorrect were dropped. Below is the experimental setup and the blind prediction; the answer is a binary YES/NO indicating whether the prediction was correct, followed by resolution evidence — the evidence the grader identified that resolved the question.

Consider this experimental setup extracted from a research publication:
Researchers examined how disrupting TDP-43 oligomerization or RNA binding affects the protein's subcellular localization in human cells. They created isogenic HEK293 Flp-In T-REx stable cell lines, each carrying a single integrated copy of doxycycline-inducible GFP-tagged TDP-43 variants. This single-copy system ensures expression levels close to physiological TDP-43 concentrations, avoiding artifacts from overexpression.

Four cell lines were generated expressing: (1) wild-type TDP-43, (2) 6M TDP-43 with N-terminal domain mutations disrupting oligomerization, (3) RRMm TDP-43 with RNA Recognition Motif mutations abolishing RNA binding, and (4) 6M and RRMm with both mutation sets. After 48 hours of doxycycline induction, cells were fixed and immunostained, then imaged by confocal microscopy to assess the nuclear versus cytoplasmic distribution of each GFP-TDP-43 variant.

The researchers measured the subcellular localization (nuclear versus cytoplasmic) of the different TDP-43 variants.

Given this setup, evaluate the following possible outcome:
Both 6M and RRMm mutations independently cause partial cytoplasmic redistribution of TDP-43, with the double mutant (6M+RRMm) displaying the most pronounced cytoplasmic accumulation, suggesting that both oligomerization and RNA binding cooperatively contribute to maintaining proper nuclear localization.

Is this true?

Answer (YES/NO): NO